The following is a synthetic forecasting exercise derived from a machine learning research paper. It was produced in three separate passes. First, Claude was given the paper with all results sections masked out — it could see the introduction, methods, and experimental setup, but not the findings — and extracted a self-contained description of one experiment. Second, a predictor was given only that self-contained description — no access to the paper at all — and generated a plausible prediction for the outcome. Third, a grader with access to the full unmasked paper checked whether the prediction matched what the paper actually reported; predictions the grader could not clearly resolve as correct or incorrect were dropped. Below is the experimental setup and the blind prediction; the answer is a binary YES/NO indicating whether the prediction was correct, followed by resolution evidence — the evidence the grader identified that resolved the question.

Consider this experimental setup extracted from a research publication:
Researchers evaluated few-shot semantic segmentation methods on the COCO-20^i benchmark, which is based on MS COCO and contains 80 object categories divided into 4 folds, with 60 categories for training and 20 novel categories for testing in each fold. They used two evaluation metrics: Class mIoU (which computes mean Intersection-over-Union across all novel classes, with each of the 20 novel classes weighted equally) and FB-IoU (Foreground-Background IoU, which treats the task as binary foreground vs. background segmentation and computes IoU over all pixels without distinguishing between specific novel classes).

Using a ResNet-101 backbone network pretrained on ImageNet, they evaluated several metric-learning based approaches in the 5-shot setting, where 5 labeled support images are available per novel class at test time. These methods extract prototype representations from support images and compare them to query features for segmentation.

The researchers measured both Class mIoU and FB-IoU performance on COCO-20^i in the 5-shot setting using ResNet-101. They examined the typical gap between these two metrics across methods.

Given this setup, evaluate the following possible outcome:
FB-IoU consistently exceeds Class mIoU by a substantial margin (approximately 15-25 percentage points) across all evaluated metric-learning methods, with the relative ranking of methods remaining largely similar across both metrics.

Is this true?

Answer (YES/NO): YES